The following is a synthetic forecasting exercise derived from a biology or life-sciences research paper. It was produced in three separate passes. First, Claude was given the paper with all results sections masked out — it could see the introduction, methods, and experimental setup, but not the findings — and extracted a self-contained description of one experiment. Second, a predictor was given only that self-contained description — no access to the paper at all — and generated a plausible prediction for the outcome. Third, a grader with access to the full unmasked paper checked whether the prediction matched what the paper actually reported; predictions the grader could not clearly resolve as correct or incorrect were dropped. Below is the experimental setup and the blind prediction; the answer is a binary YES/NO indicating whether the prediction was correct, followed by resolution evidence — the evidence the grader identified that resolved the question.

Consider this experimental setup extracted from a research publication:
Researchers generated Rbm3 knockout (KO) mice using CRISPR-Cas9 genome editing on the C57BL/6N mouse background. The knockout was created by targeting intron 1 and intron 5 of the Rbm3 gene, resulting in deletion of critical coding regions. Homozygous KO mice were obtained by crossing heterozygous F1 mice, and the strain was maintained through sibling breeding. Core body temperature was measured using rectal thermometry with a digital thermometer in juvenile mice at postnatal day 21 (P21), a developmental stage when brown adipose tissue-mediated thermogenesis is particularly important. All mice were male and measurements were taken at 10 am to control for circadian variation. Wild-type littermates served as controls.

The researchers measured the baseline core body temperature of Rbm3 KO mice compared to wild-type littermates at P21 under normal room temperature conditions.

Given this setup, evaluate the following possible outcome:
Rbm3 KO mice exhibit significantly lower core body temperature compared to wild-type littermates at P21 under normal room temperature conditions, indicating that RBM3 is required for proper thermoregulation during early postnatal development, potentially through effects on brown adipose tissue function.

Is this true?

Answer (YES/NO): NO